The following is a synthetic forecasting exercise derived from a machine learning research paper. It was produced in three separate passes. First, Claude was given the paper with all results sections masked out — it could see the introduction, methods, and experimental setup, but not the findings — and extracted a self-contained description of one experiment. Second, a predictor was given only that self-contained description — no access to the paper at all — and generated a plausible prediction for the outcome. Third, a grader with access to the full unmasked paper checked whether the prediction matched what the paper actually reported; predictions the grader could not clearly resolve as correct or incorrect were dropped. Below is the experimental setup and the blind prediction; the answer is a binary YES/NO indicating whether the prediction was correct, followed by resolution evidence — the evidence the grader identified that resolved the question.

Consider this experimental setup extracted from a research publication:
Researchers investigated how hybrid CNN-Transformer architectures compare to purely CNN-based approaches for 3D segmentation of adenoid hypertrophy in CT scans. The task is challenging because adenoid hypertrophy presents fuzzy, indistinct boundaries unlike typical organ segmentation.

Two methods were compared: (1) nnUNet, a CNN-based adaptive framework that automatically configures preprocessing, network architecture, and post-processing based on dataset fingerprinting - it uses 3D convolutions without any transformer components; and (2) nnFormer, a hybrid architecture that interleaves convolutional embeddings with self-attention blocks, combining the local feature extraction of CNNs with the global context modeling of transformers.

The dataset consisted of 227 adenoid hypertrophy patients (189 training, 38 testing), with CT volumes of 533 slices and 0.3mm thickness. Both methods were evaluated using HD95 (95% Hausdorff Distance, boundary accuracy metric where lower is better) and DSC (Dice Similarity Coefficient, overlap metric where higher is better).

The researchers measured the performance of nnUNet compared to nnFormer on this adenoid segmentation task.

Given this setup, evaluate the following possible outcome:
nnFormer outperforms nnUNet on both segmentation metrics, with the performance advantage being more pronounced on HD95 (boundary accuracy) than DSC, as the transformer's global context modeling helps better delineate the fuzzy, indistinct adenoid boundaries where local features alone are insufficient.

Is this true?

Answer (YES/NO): NO